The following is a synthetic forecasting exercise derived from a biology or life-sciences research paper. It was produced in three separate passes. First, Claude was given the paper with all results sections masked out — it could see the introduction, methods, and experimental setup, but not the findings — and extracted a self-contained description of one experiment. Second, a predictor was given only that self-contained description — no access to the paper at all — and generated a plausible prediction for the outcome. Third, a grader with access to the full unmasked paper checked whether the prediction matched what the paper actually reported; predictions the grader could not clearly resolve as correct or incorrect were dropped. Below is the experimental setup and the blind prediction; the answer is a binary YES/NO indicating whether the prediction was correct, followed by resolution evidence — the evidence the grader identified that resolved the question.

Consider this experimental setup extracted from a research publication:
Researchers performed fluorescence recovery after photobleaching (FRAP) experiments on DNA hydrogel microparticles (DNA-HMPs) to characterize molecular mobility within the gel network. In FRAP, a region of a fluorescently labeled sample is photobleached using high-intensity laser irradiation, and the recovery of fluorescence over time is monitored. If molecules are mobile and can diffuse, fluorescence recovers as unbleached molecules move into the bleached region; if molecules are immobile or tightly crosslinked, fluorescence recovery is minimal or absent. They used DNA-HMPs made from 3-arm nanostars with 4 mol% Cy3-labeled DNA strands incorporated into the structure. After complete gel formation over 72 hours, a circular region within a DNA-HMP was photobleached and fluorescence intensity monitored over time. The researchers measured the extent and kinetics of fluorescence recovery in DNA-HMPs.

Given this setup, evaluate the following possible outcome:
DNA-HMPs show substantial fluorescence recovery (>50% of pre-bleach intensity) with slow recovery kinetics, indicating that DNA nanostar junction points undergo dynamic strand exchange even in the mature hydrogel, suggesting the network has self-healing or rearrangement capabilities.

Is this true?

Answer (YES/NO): NO